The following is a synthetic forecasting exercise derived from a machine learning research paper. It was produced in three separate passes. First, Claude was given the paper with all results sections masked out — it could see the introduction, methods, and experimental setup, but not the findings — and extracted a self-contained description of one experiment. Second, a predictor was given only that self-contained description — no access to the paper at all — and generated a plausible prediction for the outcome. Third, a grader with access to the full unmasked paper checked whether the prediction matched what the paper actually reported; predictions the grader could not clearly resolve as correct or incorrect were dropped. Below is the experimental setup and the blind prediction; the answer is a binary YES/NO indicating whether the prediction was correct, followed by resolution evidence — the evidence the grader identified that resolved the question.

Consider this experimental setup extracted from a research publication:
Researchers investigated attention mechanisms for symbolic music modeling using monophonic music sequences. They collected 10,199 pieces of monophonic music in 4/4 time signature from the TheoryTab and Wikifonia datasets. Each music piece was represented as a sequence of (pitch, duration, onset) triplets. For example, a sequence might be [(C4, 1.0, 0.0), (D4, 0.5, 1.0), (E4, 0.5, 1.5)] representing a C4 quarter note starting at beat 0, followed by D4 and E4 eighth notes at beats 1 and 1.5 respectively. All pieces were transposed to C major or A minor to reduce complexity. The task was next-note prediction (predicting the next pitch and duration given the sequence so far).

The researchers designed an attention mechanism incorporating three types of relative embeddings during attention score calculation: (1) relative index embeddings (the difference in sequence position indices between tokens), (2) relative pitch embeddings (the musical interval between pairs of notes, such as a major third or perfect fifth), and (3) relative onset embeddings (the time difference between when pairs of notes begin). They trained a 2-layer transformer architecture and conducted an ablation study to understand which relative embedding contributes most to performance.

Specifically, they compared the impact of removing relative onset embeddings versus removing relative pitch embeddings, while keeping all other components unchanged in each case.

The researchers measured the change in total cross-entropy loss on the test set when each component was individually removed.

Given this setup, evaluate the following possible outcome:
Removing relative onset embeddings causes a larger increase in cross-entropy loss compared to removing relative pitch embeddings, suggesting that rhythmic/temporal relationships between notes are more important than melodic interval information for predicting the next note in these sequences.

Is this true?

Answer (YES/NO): YES